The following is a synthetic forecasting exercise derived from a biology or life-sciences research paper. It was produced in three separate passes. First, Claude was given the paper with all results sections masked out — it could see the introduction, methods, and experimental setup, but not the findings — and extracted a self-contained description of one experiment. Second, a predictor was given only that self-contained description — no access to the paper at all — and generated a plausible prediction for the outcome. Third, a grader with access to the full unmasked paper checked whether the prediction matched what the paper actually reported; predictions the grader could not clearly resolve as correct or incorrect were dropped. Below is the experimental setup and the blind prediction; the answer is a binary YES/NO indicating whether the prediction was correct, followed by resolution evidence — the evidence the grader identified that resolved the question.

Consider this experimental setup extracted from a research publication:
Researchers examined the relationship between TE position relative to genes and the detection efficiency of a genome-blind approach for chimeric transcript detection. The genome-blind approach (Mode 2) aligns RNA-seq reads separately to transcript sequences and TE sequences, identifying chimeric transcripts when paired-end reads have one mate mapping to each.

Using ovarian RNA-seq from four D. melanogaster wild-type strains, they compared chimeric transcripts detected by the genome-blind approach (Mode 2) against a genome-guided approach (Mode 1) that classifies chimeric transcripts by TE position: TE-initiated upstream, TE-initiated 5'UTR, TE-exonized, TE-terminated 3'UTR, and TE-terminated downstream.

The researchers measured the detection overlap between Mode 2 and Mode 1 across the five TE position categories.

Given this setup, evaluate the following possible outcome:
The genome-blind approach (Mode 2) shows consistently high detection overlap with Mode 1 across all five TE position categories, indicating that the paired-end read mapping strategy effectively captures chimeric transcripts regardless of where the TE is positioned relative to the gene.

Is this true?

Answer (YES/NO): NO